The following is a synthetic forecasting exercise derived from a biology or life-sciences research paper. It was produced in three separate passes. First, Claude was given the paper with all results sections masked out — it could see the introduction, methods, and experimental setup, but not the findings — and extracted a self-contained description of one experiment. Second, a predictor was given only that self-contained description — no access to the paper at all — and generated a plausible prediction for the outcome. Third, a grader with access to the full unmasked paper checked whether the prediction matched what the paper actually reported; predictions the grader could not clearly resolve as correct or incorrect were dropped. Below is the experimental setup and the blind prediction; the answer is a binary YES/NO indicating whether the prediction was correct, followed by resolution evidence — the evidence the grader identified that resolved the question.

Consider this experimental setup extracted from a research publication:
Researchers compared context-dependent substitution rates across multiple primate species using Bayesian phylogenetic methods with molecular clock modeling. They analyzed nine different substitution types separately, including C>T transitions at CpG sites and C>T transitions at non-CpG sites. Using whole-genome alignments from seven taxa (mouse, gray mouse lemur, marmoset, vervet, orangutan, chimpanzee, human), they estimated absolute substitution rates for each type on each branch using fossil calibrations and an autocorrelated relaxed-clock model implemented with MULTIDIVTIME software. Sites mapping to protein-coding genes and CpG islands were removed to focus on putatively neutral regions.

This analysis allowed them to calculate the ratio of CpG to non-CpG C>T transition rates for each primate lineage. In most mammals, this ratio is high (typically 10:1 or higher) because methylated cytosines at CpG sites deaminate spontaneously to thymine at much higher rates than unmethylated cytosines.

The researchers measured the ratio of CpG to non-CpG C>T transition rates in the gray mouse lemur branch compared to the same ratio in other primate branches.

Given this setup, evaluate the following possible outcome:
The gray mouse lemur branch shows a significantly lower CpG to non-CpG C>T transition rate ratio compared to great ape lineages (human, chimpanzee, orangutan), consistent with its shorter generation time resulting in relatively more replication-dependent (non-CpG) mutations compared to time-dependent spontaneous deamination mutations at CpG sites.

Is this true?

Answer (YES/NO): NO